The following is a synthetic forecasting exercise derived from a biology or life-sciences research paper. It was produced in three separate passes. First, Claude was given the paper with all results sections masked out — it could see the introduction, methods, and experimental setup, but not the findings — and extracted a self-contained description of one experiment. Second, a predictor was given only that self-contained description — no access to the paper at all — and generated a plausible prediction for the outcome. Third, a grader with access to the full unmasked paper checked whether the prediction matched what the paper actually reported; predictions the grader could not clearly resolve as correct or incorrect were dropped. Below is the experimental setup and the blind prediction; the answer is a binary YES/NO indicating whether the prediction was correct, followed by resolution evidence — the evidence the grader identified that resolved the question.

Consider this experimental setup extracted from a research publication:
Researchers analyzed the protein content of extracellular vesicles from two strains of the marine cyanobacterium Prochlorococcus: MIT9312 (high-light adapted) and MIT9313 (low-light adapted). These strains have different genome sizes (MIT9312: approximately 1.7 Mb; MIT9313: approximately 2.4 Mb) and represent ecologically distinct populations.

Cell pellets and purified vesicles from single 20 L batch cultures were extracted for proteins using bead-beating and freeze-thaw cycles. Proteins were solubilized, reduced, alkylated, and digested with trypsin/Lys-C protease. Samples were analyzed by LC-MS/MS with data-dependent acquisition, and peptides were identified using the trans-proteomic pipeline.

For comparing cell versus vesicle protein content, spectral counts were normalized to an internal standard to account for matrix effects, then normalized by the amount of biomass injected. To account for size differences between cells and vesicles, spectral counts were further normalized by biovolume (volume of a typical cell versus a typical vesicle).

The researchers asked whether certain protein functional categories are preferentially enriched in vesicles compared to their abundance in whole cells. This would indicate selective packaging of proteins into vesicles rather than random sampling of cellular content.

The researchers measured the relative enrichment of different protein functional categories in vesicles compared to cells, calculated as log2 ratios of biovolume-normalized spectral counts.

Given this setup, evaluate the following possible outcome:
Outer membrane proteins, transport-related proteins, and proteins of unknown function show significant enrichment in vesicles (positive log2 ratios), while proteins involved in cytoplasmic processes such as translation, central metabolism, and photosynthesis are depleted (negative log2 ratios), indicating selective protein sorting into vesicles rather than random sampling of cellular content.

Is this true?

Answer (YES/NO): NO